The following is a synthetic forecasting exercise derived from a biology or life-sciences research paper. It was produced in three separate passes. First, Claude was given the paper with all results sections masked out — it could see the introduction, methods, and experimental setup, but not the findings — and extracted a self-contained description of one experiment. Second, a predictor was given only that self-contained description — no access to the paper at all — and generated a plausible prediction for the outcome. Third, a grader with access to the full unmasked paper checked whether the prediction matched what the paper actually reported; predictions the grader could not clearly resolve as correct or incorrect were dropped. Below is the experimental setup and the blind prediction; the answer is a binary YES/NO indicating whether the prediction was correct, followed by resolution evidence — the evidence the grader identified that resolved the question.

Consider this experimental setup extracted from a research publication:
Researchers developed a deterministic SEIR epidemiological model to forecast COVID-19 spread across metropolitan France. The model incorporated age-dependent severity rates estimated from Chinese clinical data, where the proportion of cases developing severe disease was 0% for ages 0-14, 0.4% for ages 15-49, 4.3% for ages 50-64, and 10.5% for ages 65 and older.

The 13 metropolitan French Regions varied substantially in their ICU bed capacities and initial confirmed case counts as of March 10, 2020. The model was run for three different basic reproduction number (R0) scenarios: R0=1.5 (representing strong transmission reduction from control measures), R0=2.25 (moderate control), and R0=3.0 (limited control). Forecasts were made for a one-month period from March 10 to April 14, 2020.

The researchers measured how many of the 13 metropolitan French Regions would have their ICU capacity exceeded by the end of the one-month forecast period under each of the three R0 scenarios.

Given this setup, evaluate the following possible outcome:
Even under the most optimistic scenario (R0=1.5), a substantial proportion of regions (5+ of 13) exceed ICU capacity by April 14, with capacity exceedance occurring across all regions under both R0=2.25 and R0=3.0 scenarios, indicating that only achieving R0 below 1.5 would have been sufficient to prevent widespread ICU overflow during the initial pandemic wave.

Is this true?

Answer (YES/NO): NO